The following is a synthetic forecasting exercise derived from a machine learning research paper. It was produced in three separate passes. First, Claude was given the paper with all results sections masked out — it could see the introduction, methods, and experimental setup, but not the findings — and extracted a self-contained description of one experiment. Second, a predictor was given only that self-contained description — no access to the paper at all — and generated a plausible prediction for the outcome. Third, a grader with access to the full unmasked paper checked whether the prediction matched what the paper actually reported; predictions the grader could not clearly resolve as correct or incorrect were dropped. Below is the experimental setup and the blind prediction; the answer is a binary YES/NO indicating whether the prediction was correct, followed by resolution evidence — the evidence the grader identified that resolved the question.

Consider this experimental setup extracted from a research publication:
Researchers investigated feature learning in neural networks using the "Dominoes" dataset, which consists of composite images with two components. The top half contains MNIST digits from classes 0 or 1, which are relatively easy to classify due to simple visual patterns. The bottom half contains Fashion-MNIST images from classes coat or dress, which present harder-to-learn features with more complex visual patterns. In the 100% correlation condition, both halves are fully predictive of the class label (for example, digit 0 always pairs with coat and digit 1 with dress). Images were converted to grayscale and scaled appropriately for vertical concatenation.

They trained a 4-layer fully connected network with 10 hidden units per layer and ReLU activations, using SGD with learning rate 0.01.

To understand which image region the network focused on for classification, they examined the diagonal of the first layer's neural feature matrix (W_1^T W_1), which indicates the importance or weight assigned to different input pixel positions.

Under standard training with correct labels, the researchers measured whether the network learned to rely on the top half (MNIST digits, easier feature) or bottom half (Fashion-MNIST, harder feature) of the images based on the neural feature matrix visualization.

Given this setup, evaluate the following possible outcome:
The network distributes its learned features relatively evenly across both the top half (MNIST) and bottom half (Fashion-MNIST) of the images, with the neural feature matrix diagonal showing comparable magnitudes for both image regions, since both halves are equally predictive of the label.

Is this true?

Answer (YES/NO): NO